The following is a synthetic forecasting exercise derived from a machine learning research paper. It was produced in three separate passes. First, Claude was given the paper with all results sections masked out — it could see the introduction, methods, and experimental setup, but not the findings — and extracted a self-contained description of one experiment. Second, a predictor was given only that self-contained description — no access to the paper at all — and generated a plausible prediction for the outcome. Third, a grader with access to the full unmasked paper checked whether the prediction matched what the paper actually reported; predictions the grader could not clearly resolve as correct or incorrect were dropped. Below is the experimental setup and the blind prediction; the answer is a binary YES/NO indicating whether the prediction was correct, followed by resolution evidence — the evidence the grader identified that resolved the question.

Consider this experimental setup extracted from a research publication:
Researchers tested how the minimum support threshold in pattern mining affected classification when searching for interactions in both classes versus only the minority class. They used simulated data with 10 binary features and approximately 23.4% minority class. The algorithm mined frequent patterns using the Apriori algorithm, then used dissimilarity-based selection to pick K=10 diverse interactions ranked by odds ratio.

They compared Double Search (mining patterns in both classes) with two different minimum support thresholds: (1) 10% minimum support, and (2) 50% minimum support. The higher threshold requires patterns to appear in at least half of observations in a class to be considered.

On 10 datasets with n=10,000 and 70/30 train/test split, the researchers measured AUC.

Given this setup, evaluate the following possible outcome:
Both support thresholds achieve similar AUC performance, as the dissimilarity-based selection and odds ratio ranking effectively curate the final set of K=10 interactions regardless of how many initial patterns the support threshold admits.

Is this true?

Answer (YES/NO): NO